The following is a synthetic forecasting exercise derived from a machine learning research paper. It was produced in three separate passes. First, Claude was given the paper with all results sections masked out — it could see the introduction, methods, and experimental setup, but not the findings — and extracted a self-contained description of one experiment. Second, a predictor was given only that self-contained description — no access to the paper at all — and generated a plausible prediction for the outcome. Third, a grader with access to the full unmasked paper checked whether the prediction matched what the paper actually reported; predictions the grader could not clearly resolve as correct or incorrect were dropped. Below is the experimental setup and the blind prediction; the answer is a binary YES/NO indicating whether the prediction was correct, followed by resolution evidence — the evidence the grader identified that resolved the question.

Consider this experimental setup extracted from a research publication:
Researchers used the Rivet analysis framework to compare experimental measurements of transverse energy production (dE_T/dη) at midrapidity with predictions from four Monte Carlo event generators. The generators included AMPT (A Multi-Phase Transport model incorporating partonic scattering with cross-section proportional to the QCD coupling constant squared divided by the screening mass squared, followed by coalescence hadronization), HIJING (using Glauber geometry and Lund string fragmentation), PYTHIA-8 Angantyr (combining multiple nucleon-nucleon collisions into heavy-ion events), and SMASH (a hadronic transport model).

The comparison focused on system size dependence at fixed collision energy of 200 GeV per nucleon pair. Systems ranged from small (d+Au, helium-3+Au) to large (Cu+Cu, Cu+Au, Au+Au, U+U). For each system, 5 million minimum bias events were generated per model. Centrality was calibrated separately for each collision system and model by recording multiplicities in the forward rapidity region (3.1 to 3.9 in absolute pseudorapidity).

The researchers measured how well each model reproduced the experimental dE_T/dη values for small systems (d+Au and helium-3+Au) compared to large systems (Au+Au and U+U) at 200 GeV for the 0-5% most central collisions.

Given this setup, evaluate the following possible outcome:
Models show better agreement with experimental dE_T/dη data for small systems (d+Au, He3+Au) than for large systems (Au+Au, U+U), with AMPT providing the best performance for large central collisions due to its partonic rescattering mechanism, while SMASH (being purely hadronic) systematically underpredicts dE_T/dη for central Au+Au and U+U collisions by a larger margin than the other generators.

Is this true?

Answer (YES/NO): NO